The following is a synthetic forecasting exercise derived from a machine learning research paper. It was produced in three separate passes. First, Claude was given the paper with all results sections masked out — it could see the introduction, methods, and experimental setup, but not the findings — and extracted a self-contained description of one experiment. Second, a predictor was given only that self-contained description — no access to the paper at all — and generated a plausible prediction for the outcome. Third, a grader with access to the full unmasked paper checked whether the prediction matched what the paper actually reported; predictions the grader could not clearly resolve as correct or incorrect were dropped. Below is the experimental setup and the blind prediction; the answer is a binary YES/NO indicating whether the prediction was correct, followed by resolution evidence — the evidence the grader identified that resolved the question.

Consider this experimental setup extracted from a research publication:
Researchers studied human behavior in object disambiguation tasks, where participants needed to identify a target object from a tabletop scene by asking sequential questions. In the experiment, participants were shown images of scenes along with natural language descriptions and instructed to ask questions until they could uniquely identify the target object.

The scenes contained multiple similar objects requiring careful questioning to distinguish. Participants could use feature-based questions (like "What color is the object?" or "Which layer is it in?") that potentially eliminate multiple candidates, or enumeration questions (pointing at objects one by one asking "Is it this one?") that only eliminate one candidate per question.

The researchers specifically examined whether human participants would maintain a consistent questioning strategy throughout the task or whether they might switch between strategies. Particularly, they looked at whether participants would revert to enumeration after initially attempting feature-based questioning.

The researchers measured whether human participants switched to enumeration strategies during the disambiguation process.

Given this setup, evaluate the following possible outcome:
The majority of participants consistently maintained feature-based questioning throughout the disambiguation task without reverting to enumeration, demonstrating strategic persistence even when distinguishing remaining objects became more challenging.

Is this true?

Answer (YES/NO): NO